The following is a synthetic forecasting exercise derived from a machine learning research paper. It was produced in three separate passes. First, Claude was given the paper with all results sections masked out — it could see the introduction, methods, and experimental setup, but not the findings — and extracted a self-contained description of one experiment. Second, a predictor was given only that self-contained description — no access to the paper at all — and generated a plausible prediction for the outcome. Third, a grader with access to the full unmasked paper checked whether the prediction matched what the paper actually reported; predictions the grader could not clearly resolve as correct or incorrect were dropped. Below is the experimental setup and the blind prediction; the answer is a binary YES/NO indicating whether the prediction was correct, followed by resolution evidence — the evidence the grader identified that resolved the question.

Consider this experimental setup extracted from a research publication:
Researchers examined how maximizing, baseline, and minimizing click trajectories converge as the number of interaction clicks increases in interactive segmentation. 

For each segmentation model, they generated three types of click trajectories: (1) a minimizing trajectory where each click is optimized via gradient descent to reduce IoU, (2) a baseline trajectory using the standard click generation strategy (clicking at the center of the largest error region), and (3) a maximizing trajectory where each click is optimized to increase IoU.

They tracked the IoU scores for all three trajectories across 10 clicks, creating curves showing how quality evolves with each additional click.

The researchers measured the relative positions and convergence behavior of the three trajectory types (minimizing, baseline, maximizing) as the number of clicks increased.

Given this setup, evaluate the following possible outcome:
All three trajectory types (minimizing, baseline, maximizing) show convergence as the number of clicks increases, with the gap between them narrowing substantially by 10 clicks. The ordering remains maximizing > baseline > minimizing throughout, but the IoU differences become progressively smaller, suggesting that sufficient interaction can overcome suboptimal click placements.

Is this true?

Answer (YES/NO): YES